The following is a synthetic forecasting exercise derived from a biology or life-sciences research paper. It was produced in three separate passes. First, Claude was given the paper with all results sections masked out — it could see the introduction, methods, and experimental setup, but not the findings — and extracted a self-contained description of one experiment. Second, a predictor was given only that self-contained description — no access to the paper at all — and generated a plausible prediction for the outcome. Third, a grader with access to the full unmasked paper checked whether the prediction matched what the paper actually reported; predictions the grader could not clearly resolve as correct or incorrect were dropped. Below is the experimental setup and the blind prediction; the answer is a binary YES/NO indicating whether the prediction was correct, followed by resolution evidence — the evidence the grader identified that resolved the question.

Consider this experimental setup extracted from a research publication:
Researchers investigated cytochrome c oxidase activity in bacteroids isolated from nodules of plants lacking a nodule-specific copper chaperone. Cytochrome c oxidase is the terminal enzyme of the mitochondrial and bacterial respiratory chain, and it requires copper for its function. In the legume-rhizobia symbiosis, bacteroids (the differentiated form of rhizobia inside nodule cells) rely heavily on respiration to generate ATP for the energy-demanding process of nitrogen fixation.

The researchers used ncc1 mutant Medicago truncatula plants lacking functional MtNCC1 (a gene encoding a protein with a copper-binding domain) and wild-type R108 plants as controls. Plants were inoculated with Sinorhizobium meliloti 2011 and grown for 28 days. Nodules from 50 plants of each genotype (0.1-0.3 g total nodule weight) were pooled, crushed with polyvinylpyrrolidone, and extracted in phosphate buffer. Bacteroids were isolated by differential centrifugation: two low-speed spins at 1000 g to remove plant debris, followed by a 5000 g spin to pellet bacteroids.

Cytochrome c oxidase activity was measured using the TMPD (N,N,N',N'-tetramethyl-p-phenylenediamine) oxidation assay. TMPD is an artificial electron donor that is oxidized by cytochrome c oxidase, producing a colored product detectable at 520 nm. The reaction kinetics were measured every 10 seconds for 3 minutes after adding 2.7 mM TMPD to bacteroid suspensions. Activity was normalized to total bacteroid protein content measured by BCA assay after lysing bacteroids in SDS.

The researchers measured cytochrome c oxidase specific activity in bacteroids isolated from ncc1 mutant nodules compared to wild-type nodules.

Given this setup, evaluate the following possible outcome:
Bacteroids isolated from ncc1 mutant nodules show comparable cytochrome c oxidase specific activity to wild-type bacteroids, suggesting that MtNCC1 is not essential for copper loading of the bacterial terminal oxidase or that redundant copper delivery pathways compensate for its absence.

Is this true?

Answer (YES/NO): NO